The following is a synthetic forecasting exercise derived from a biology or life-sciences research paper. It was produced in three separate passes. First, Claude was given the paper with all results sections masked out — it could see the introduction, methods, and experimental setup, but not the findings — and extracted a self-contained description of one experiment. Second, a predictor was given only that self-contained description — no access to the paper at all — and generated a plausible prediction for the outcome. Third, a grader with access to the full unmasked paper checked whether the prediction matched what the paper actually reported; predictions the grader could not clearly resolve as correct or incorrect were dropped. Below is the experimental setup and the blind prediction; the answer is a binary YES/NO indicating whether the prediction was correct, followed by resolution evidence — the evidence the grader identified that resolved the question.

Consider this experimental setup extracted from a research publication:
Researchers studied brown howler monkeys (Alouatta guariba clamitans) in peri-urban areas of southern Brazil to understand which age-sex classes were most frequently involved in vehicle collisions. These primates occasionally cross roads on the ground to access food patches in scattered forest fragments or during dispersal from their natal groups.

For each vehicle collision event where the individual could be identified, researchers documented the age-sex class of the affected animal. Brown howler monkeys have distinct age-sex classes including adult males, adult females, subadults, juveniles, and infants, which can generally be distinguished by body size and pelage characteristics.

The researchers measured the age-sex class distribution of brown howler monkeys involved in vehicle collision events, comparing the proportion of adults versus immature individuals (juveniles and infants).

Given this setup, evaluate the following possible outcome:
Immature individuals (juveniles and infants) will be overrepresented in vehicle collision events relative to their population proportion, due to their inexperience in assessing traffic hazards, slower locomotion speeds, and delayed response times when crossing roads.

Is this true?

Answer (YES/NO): NO